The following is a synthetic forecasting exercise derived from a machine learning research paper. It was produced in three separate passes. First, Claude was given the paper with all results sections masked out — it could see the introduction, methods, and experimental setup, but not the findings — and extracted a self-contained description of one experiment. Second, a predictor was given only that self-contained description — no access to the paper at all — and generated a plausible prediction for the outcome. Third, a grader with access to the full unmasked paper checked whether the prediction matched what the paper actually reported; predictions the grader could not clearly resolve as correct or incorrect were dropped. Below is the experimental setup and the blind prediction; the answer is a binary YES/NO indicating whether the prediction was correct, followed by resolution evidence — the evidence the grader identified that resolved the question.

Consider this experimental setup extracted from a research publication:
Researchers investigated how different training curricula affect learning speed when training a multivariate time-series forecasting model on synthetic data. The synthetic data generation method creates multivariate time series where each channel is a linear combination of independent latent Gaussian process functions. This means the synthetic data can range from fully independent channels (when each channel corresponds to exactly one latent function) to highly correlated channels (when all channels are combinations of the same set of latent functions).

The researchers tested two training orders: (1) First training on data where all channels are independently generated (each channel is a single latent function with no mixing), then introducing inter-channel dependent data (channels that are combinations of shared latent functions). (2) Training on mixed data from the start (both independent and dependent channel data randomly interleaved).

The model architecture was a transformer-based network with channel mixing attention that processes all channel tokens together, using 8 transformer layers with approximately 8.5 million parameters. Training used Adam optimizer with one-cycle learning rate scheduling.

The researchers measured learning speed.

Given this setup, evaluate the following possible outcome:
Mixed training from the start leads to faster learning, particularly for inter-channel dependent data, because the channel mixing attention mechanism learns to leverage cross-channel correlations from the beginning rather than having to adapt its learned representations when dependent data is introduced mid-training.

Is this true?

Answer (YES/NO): NO